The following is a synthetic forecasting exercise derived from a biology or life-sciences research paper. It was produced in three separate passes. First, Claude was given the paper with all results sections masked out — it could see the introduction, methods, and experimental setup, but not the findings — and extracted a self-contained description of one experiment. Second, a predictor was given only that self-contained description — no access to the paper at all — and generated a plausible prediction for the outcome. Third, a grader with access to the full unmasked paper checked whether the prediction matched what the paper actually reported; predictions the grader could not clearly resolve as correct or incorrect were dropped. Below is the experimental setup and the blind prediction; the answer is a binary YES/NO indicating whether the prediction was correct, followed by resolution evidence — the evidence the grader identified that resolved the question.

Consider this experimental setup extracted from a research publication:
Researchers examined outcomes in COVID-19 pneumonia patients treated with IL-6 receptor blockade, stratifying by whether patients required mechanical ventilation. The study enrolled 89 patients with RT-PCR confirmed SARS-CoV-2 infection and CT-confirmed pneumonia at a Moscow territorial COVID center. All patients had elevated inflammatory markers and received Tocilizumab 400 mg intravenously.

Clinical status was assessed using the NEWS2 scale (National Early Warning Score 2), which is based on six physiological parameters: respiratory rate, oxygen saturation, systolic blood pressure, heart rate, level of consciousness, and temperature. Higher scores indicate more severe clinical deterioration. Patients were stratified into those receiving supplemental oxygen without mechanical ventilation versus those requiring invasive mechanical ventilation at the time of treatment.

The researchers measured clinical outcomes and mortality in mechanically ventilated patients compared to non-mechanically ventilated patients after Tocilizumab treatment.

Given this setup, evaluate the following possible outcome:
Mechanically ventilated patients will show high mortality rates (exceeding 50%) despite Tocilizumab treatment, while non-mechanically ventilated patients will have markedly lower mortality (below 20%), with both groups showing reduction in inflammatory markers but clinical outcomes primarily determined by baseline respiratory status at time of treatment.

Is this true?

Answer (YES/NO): YES